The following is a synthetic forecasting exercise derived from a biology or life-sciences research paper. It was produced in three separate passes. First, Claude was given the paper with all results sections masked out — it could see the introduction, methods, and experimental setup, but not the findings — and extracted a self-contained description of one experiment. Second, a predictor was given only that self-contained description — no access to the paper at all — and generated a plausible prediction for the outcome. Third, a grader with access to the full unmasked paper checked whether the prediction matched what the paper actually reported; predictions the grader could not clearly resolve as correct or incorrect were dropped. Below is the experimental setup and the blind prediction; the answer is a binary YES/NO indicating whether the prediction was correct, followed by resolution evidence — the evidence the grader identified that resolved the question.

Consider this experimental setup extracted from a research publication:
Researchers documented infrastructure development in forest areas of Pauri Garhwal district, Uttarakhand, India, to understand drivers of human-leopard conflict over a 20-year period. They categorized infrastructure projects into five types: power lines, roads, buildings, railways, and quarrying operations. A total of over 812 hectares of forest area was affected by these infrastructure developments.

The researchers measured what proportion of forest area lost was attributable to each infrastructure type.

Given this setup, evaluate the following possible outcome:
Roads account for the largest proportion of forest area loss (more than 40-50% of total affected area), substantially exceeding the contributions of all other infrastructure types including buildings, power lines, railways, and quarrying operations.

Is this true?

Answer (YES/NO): NO